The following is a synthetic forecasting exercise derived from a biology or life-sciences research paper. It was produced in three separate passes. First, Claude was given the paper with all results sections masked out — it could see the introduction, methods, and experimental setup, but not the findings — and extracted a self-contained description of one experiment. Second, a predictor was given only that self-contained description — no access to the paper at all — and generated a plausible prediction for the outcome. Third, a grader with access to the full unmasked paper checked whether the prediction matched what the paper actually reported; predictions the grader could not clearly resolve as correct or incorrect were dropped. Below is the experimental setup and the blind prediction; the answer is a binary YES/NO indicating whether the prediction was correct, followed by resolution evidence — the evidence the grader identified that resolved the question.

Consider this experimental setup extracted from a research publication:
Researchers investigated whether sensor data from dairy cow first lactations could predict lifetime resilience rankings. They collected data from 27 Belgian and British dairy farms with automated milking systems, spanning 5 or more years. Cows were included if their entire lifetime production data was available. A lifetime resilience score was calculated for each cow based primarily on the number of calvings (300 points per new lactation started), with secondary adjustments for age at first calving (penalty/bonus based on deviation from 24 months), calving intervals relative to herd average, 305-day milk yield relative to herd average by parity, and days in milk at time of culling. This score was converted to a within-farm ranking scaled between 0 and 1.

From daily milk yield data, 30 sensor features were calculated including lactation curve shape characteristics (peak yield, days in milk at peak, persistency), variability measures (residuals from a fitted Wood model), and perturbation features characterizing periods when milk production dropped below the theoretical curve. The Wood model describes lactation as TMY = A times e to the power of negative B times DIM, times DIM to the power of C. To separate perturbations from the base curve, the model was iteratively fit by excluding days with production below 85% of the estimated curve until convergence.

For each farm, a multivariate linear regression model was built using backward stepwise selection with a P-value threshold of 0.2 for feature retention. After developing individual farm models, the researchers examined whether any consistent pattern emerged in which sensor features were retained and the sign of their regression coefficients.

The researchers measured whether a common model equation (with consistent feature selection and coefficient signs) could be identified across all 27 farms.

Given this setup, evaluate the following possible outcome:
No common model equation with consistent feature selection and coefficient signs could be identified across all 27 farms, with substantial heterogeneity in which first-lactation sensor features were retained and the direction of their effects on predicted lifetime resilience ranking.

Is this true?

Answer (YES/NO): YES